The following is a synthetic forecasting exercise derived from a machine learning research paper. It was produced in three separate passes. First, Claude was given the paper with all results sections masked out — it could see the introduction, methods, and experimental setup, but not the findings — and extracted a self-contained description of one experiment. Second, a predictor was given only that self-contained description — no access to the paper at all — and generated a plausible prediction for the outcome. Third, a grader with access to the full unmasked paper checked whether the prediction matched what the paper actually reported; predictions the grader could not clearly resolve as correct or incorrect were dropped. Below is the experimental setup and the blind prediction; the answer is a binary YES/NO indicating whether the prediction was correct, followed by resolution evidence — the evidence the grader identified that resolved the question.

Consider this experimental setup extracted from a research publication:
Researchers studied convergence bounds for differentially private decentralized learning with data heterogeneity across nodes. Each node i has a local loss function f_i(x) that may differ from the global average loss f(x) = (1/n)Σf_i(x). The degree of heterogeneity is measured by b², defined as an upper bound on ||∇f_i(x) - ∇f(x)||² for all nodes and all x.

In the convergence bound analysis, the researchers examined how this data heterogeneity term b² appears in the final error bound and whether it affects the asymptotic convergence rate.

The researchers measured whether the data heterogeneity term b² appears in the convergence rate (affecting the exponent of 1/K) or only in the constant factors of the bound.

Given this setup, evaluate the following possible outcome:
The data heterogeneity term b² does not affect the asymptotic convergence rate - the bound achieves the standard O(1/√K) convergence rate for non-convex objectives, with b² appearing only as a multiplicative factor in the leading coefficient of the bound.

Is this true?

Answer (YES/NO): YES